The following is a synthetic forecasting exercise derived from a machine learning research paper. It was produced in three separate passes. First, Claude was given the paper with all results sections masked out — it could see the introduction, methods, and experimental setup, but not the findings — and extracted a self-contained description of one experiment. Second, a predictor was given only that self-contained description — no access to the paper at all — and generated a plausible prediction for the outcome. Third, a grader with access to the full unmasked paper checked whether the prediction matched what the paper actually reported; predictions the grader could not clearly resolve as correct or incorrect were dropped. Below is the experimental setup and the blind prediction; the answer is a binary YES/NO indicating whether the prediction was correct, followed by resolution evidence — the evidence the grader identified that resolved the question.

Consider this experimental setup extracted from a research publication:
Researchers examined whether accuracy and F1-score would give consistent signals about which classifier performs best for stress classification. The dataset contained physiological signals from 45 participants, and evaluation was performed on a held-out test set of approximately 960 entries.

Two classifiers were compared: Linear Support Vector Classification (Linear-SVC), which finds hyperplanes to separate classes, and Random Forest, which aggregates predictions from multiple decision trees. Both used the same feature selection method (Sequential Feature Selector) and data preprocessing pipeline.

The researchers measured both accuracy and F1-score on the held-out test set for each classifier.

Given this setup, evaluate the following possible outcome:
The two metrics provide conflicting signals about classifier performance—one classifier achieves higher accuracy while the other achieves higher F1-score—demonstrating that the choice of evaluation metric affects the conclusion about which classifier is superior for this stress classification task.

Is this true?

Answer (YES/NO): YES